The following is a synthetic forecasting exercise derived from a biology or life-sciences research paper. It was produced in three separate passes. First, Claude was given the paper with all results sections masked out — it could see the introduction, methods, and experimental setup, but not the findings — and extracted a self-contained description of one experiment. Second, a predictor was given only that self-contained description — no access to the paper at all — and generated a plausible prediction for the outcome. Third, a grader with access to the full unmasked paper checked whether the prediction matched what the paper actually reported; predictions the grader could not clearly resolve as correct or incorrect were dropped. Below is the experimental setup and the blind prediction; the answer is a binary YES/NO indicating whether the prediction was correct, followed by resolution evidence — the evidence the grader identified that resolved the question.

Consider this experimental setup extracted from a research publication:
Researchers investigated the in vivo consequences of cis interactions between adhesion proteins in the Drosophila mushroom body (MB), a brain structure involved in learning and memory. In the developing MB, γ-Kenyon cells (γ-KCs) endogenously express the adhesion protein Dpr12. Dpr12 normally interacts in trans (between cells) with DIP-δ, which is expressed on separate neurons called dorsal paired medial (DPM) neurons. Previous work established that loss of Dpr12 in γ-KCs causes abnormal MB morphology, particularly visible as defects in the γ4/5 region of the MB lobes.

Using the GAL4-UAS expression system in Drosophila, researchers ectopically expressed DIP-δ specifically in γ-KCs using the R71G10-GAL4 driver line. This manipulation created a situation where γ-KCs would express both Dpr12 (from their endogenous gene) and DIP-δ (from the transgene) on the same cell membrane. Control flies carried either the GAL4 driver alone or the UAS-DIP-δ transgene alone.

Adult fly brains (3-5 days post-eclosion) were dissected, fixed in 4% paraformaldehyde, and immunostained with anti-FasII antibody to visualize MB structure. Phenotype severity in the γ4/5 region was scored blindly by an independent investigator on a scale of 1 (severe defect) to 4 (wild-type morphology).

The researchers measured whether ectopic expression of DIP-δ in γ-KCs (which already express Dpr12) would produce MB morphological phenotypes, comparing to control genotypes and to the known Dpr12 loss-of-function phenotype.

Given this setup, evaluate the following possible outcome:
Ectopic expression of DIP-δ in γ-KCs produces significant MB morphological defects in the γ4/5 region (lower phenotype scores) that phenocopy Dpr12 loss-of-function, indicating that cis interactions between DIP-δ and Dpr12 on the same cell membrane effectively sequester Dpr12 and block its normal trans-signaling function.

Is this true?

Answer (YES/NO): YES